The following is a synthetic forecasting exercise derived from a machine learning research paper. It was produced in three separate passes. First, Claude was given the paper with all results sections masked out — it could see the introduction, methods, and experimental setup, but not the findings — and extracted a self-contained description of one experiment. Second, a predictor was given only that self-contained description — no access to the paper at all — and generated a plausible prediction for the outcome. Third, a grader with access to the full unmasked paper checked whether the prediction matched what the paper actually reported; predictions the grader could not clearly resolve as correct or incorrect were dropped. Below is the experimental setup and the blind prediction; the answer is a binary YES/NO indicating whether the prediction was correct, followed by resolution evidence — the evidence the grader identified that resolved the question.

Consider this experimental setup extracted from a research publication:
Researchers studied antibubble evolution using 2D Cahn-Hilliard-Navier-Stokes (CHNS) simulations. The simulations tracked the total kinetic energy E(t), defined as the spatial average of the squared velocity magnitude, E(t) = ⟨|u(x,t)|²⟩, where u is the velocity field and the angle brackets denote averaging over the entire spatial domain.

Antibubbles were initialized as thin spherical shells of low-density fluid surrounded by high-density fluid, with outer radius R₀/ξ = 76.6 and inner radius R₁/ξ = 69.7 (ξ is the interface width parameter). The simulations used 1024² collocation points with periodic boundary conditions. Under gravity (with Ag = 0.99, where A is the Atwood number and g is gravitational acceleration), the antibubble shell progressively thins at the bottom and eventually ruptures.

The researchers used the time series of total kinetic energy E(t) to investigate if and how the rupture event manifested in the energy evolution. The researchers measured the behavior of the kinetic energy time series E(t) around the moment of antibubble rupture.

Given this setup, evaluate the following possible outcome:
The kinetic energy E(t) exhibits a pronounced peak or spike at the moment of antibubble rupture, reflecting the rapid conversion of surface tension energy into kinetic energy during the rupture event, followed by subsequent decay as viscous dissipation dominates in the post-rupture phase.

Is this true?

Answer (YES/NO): YES